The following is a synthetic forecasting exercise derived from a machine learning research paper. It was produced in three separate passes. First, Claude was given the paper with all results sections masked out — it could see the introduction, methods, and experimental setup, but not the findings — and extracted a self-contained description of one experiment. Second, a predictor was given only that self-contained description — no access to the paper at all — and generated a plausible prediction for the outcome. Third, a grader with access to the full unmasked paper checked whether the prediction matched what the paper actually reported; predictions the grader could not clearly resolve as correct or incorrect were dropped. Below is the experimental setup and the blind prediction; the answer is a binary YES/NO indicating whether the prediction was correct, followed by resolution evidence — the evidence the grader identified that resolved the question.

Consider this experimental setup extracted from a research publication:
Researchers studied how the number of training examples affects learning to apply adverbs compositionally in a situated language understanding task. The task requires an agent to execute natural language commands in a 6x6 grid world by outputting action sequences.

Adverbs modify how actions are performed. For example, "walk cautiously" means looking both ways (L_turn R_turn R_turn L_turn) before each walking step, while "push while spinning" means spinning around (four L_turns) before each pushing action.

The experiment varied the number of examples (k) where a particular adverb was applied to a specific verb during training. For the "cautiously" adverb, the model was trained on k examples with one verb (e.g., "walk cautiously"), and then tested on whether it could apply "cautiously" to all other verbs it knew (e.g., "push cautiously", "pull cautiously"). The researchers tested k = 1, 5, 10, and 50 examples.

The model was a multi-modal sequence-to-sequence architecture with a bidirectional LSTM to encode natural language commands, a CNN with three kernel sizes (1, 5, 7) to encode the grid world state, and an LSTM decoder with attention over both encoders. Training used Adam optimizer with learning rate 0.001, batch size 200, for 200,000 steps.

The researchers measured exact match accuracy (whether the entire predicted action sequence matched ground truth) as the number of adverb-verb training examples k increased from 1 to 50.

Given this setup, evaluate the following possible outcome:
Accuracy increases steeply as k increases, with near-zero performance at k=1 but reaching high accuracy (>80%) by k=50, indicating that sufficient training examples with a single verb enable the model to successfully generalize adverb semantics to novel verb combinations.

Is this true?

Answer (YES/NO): NO